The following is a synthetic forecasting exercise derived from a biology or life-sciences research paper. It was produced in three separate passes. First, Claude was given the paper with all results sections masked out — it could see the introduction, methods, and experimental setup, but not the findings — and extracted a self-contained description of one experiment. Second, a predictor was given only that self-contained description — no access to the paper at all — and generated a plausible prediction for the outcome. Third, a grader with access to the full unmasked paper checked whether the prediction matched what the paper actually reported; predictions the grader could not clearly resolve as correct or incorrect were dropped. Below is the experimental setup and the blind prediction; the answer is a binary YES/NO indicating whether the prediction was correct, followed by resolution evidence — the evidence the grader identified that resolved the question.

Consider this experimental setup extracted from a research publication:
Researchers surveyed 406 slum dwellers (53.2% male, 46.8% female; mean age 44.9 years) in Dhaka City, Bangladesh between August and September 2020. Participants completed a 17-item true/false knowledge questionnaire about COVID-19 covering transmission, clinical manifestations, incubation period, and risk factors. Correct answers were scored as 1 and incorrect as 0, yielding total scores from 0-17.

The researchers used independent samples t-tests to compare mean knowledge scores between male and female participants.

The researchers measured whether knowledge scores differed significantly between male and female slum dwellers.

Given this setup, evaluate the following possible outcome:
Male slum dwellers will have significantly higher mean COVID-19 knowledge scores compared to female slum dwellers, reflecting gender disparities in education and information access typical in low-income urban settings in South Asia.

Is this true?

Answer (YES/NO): YES